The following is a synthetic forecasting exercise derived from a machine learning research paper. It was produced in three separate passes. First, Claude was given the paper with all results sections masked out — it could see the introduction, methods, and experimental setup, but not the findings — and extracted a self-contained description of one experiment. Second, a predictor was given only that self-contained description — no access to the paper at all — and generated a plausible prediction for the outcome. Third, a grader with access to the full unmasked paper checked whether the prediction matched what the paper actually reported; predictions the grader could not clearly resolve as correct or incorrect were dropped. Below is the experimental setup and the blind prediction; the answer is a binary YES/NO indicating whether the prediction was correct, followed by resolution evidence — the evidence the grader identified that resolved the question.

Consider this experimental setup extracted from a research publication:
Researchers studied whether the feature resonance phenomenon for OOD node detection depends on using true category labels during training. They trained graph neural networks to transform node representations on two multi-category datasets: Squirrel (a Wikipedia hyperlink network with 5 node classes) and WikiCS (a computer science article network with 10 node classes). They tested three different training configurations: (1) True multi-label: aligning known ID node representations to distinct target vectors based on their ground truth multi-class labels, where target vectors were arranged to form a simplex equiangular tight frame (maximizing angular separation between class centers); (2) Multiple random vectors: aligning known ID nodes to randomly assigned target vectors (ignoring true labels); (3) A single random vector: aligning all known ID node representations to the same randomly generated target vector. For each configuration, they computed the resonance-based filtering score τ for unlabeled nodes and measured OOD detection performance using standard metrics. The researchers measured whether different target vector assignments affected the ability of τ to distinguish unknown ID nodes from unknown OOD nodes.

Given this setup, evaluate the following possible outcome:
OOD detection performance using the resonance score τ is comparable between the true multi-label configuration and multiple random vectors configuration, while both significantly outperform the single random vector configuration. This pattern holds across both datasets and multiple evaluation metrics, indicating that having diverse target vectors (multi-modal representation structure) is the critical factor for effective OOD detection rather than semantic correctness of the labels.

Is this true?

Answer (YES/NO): NO